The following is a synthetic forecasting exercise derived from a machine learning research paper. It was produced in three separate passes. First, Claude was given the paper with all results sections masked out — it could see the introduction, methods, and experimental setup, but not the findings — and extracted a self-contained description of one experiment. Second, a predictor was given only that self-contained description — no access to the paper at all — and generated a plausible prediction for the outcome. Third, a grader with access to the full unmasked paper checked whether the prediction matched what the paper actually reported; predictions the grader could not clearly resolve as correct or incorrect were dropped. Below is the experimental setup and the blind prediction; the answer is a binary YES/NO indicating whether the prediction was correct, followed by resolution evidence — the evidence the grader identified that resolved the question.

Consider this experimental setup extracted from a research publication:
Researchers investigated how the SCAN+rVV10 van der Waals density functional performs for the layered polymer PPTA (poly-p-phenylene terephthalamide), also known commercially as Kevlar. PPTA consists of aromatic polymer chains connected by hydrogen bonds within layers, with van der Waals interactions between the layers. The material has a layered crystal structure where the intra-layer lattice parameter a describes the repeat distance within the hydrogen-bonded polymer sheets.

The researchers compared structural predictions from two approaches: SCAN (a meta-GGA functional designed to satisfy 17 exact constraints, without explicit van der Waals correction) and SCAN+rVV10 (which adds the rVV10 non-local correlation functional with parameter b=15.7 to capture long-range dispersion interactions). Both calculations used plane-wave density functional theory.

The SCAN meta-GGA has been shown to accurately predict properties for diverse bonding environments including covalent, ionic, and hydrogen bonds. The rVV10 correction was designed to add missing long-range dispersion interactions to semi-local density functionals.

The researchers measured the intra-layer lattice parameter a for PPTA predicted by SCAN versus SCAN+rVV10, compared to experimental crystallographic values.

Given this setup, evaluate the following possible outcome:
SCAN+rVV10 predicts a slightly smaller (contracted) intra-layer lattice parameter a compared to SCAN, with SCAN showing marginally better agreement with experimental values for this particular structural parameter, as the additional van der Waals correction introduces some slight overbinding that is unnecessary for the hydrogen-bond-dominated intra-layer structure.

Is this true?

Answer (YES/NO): NO